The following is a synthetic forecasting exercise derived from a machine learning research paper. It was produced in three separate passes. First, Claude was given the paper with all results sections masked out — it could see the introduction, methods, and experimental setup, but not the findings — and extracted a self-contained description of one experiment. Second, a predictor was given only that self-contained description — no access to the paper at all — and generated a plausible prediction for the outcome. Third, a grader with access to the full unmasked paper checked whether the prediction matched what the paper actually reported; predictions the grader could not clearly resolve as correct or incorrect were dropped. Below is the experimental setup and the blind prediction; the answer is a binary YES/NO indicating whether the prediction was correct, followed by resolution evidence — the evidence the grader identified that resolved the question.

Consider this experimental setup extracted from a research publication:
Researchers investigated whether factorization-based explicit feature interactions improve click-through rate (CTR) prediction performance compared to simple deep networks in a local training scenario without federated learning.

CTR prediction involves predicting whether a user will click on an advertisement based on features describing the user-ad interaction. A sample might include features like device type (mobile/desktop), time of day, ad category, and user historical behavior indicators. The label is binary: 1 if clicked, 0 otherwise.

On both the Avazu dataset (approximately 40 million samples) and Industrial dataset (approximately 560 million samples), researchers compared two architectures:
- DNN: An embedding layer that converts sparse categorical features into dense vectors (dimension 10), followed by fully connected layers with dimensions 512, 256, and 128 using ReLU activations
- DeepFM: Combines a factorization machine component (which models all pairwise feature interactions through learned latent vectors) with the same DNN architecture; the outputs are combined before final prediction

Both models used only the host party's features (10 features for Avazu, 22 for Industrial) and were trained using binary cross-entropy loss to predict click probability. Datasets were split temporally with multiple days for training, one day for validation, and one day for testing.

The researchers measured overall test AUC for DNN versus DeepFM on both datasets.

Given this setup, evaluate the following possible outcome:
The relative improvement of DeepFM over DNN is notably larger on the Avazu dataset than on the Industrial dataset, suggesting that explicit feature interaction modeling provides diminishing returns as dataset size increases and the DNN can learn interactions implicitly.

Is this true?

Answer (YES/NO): NO